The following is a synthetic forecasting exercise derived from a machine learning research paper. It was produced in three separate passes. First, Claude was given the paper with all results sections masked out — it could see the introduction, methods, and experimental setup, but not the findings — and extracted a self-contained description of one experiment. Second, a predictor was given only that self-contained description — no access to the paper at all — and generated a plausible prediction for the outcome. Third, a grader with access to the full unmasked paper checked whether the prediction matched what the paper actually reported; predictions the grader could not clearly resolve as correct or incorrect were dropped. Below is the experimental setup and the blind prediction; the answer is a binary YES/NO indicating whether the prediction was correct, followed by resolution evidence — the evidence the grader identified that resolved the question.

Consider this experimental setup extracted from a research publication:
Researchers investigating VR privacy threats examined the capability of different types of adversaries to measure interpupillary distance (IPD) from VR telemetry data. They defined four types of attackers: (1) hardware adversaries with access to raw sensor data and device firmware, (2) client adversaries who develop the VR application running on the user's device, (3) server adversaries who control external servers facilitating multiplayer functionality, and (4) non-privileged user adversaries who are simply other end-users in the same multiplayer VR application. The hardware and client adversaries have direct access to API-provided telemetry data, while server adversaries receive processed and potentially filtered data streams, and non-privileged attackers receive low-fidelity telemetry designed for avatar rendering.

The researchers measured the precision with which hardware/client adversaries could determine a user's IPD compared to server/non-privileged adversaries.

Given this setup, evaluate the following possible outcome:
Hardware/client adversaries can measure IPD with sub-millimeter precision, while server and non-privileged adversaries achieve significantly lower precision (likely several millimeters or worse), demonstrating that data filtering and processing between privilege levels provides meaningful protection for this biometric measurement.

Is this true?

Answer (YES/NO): YES